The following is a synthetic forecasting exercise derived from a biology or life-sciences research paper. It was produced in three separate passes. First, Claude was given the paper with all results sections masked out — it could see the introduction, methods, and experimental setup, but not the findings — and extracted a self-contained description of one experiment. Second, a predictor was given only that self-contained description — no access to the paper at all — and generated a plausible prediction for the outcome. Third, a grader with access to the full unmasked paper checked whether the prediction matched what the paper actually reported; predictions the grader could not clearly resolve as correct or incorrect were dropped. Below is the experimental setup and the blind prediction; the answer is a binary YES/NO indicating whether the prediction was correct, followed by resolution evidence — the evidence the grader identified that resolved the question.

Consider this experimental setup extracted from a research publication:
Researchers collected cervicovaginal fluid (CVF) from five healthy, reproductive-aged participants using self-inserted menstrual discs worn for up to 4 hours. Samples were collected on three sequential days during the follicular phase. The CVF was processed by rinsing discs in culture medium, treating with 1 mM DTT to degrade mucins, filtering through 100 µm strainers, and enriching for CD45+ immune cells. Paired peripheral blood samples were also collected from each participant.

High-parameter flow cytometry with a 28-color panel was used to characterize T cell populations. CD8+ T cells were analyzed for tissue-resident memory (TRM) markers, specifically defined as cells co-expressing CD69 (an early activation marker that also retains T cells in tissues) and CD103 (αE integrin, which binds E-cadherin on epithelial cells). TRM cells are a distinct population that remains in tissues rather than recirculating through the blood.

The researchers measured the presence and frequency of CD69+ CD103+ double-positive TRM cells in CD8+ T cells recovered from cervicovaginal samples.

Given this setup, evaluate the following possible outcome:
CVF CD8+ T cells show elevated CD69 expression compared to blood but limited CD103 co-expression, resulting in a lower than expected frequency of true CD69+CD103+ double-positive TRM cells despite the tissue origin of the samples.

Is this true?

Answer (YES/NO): NO